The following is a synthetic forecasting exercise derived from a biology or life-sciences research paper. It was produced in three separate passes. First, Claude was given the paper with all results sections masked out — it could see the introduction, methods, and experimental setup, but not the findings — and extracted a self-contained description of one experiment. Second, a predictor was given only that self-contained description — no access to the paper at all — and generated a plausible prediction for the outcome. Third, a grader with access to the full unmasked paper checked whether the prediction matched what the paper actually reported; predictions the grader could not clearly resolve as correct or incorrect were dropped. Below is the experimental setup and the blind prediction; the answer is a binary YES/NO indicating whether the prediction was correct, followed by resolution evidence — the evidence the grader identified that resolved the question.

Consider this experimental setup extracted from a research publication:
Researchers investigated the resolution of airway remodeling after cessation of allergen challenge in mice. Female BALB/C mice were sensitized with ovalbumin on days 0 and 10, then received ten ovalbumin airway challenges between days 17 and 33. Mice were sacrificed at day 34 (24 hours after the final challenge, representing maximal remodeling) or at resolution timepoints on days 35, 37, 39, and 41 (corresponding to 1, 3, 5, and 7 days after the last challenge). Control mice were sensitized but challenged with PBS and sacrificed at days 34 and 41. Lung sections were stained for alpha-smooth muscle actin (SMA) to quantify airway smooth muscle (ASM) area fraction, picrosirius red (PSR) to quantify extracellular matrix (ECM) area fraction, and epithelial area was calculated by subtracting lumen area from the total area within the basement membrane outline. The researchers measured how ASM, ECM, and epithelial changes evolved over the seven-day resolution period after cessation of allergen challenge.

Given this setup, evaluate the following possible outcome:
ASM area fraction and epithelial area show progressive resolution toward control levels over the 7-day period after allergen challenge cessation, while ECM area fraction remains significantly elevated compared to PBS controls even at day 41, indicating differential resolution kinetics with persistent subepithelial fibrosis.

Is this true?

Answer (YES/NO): NO